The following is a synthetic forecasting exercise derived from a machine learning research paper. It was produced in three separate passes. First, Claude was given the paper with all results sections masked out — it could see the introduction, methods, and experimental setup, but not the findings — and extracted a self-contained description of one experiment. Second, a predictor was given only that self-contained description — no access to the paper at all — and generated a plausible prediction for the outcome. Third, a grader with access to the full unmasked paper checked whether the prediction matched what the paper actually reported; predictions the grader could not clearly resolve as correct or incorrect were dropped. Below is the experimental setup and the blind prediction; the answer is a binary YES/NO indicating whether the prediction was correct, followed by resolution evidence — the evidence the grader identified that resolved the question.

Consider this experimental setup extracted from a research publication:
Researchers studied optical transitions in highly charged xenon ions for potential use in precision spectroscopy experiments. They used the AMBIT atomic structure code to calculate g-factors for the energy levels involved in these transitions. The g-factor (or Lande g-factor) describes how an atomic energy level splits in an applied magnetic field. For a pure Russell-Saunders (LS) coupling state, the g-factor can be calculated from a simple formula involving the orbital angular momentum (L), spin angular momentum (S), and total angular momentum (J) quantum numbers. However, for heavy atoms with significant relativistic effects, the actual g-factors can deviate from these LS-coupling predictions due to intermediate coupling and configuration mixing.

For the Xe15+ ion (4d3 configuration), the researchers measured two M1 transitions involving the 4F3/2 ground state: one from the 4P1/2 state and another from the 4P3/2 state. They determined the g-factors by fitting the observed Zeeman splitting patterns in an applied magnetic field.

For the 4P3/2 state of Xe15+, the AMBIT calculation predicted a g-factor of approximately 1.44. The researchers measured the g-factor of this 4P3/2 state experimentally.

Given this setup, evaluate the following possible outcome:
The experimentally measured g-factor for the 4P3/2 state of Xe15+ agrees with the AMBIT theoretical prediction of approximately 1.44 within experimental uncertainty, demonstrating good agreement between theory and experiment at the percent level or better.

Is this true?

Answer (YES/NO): NO